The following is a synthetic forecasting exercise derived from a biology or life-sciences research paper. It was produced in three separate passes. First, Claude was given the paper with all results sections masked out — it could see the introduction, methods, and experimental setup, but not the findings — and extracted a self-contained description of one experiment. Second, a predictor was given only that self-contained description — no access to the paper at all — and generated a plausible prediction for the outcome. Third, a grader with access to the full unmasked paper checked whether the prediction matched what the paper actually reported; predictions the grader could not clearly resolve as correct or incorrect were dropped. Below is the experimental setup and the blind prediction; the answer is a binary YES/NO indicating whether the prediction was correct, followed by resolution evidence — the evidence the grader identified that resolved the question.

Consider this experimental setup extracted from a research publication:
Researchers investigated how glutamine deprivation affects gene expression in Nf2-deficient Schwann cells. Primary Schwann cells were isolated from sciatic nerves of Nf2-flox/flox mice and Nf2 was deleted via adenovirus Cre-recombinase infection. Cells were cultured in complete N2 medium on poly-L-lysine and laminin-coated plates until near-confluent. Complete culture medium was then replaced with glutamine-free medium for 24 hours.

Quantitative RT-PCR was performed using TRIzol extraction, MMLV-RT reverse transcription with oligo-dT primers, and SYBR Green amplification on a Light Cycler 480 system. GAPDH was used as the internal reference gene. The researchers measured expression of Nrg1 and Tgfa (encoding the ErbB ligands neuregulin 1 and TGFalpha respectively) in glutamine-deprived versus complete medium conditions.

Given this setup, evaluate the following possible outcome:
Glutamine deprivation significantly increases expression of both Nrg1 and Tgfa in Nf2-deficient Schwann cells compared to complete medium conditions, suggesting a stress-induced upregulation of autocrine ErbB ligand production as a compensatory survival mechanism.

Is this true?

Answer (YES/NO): NO